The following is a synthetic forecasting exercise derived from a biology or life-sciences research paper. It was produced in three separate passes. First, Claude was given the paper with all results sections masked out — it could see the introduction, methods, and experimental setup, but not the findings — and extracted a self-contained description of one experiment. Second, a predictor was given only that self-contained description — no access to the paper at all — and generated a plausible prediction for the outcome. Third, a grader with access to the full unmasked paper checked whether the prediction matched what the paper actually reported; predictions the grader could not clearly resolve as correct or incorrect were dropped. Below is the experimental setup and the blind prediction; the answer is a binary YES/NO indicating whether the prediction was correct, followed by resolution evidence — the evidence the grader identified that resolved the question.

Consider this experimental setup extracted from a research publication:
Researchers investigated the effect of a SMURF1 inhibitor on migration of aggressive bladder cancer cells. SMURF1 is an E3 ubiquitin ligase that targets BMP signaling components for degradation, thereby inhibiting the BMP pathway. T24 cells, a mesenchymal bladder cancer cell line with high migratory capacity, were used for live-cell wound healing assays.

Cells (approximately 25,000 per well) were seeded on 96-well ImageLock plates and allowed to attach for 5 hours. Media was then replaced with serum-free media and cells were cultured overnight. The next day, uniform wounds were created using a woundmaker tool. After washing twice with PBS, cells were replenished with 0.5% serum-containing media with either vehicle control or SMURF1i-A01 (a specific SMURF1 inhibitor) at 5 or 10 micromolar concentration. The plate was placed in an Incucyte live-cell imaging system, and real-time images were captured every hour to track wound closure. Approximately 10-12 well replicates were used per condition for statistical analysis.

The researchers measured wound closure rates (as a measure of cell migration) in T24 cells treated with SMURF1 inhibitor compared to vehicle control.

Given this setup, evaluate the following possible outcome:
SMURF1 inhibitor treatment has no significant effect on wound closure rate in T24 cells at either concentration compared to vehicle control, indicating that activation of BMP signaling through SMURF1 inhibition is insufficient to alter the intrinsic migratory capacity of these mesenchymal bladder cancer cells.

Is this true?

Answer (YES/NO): NO